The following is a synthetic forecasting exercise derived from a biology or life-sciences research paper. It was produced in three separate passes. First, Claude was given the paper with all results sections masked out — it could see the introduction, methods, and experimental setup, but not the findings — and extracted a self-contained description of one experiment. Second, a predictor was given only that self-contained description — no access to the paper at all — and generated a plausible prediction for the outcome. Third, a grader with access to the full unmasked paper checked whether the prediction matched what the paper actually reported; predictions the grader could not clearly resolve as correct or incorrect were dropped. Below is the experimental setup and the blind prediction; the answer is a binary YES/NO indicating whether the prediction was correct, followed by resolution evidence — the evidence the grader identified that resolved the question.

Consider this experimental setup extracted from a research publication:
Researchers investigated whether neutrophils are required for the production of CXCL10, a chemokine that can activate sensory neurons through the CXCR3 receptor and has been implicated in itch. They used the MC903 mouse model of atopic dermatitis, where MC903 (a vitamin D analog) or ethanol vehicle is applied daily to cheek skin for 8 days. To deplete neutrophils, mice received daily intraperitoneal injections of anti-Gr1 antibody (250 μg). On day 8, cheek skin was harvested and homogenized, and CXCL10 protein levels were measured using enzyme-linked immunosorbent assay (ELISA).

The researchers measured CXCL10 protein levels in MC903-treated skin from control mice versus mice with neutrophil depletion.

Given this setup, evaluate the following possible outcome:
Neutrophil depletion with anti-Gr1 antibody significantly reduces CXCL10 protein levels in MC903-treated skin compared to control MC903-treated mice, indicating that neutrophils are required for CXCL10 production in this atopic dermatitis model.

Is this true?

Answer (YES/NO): YES